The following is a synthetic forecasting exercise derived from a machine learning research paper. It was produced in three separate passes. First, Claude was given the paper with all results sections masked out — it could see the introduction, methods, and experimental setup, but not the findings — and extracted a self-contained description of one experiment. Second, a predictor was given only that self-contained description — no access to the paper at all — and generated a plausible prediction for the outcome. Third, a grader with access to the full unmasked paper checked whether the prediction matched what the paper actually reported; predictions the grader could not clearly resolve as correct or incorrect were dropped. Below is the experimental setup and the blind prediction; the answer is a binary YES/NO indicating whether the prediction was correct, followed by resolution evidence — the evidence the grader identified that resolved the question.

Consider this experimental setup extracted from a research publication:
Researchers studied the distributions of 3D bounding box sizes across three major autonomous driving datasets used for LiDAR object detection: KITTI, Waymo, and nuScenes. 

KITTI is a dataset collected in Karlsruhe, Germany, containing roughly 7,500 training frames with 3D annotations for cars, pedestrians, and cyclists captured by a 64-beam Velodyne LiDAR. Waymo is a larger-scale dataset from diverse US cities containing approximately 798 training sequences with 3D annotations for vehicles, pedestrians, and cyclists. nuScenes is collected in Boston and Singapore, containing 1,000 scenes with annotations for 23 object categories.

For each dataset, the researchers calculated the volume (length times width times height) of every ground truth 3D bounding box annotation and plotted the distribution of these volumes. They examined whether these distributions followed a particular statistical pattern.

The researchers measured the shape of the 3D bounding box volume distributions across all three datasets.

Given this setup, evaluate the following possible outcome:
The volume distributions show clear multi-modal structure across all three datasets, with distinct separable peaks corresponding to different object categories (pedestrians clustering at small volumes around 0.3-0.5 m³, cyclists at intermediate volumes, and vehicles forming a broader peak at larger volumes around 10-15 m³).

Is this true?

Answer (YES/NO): NO